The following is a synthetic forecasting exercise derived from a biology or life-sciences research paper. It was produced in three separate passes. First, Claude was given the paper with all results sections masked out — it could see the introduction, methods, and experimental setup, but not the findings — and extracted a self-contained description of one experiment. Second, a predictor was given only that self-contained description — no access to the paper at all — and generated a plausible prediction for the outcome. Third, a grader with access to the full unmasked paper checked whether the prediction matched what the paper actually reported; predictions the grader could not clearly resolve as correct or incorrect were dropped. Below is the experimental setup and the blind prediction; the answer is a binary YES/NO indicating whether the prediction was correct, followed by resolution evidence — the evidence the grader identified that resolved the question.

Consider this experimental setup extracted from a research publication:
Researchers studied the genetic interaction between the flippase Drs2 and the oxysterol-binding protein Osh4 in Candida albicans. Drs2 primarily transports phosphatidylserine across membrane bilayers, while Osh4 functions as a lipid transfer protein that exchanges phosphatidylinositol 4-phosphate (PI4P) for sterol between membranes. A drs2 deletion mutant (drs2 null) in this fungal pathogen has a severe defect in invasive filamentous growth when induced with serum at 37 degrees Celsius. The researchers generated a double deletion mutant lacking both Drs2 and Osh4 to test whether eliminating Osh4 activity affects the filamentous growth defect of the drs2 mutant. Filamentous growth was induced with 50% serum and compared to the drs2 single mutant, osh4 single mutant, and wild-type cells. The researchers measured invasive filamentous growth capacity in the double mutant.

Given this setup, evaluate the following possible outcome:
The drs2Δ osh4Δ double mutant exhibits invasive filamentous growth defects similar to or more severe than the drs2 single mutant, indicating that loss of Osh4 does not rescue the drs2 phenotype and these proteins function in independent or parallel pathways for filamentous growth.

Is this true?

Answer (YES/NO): NO